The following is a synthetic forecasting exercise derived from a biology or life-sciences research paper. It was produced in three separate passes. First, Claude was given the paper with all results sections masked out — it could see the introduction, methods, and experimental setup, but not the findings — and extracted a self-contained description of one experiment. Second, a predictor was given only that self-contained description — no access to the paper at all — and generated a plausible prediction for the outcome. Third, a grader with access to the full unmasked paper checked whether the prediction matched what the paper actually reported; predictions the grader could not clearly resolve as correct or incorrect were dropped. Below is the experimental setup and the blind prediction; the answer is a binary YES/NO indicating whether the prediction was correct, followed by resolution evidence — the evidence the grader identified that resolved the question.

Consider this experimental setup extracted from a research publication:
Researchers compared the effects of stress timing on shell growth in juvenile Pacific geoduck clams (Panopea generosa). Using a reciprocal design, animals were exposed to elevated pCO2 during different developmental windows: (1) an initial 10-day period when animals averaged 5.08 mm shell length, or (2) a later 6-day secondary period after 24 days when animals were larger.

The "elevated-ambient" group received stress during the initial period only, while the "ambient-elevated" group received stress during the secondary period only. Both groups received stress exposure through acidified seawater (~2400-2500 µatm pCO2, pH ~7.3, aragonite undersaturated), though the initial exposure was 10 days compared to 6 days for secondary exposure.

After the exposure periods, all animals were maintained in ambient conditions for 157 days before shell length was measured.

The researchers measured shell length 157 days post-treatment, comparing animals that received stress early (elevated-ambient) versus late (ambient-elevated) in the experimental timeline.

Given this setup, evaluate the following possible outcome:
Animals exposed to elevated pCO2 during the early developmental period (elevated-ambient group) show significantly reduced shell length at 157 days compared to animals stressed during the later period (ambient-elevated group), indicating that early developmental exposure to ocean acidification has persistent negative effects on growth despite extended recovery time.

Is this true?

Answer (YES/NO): NO